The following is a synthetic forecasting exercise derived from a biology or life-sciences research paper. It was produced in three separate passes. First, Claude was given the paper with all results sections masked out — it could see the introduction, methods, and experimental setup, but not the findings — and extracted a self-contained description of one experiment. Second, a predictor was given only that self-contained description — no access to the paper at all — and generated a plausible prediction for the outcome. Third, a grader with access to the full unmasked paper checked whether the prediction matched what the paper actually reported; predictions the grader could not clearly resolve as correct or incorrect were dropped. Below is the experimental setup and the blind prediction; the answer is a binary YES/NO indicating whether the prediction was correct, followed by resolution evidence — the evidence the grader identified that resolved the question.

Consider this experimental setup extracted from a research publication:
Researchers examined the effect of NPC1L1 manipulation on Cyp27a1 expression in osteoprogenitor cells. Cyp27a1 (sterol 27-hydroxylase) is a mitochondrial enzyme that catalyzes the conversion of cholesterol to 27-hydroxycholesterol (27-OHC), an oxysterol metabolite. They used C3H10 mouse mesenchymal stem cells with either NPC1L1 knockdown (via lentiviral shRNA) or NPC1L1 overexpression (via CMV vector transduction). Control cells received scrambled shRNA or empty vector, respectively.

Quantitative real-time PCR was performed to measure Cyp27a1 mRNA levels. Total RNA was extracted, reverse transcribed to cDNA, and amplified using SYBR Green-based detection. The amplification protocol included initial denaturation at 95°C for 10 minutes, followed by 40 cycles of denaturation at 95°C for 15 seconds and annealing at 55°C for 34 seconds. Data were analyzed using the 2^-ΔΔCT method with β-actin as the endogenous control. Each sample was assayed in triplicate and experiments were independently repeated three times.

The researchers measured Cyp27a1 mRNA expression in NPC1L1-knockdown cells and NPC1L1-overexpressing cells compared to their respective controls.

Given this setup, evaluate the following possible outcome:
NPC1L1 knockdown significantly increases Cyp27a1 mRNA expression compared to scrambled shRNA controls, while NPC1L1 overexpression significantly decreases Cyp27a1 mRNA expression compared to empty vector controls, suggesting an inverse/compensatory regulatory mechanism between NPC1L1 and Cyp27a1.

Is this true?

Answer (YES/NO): NO